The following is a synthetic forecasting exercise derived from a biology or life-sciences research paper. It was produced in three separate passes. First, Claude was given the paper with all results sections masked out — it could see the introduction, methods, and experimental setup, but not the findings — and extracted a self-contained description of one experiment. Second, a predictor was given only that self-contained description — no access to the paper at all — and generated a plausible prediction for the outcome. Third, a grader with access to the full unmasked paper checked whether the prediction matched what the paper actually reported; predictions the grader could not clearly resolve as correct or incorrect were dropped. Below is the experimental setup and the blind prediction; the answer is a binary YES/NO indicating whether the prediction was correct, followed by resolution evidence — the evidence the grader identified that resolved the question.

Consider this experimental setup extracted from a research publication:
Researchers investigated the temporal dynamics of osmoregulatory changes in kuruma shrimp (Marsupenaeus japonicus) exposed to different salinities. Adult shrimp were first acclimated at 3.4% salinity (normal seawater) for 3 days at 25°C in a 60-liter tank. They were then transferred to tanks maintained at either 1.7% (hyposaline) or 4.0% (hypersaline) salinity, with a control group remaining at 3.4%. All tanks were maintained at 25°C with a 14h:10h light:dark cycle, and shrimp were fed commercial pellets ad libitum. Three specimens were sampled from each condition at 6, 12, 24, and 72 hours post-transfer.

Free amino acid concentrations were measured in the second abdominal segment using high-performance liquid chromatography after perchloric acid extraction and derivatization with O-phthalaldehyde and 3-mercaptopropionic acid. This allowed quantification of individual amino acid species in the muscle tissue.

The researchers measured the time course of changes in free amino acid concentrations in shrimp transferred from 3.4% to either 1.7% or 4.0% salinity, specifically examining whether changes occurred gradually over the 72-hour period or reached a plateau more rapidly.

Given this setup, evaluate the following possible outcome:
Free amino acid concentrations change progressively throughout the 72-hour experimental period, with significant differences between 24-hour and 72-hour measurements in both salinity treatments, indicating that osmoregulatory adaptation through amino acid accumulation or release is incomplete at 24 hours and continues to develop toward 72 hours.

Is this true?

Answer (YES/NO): NO